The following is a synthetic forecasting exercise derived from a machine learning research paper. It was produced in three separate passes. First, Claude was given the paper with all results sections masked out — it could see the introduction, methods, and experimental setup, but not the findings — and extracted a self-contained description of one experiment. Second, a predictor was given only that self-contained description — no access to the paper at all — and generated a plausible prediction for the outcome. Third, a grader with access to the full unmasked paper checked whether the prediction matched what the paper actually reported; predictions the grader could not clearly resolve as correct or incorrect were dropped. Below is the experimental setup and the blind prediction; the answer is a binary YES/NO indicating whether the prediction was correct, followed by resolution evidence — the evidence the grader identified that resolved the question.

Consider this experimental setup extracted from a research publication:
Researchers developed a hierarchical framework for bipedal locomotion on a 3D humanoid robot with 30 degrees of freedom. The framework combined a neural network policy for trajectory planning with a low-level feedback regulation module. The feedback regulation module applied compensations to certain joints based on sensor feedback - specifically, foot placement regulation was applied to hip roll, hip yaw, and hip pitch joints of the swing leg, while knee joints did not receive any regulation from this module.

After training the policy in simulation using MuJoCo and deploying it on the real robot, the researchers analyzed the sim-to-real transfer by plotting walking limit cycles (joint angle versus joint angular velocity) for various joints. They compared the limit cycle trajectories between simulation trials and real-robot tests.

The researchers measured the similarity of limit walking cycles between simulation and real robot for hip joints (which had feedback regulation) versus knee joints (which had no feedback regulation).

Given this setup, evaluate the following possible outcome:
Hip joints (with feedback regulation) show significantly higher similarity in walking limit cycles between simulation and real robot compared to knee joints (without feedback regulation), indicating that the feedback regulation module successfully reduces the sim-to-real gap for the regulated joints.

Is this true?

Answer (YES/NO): NO